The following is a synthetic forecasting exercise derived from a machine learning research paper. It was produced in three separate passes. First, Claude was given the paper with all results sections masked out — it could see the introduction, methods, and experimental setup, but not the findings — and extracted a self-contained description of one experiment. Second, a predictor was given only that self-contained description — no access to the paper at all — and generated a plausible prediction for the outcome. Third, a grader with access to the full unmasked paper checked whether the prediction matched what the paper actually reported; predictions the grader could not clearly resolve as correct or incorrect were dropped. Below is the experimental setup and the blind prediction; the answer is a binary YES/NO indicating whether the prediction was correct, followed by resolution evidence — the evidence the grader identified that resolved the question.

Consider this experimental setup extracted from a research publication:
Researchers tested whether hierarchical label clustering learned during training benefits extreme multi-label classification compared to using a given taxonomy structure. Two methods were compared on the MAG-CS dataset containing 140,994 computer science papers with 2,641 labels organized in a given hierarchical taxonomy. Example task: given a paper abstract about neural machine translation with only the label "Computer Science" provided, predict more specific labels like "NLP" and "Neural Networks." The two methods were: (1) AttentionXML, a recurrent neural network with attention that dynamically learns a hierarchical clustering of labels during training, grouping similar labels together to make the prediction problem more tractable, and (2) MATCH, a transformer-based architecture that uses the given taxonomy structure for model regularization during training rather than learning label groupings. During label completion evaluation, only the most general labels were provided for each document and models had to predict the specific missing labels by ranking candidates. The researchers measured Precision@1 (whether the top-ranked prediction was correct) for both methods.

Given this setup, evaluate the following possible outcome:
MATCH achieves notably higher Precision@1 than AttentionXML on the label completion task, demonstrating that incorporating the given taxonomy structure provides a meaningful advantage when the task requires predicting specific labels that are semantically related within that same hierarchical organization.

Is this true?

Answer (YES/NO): NO